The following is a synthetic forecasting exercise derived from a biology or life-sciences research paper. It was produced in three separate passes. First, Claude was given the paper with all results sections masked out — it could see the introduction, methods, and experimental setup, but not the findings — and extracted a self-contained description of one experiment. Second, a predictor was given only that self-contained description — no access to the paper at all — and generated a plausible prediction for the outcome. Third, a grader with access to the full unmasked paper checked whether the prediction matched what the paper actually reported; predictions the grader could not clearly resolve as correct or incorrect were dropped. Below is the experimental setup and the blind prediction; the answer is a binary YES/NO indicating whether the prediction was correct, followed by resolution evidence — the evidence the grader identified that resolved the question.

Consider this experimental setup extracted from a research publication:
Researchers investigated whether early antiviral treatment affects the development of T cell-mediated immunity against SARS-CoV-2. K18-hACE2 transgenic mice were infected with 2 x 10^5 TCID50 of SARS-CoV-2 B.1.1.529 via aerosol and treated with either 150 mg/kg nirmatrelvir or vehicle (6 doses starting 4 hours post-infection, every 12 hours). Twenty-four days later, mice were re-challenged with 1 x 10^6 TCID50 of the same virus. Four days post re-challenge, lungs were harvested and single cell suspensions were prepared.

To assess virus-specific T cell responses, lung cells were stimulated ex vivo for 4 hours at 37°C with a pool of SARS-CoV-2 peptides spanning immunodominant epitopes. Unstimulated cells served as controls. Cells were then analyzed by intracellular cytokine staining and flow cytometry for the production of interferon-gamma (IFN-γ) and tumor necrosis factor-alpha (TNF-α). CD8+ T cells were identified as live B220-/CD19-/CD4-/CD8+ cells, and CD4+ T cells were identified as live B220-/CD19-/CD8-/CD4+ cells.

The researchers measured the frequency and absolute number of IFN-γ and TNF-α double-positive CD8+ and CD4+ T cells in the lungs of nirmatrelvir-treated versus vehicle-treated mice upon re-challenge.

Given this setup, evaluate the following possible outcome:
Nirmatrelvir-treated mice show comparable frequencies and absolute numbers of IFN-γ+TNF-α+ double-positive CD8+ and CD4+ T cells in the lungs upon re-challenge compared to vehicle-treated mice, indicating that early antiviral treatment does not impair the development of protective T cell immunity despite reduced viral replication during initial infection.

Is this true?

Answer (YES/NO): NO